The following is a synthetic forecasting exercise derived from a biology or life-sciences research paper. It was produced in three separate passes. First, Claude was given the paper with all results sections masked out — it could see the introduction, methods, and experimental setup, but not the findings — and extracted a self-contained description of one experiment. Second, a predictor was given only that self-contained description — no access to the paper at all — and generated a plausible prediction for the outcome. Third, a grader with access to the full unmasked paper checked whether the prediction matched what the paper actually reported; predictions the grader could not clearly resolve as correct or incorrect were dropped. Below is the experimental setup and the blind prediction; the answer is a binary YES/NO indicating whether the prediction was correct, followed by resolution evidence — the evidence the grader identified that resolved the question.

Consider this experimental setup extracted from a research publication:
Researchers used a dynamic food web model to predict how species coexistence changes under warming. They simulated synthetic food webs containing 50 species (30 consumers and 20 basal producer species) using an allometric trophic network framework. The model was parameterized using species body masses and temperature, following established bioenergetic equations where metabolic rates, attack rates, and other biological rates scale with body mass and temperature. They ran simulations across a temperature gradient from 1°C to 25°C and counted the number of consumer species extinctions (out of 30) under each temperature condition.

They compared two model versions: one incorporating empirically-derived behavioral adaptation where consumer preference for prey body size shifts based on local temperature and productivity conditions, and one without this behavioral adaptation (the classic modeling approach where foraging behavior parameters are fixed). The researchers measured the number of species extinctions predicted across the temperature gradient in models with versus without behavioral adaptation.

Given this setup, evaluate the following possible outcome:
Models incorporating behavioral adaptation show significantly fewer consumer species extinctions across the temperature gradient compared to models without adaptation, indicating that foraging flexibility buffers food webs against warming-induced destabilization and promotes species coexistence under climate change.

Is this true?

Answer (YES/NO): NO